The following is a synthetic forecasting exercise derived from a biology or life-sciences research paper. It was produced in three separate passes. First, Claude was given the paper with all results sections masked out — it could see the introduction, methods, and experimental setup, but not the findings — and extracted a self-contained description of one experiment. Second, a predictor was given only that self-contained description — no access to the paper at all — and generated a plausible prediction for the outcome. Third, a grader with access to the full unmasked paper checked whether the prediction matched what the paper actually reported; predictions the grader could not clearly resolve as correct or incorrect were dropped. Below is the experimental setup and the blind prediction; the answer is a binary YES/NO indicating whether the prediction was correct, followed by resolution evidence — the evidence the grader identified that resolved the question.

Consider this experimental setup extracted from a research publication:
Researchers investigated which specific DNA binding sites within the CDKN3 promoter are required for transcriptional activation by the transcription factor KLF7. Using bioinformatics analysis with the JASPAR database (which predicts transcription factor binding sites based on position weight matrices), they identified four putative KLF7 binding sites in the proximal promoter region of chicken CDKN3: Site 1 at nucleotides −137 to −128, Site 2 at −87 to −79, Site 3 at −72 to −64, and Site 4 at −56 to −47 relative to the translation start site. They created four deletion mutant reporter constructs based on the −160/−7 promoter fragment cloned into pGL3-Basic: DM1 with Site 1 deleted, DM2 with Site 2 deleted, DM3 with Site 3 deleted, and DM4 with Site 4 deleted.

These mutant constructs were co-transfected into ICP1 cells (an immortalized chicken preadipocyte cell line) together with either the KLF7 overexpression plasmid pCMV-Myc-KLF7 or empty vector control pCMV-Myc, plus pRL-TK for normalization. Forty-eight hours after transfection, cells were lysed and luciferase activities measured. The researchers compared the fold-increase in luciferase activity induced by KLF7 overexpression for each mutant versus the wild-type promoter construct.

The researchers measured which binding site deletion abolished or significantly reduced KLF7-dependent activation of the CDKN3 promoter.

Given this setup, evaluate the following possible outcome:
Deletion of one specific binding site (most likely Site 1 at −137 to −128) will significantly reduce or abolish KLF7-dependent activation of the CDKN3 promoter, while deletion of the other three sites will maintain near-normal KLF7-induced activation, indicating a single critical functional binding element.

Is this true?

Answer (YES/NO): NO